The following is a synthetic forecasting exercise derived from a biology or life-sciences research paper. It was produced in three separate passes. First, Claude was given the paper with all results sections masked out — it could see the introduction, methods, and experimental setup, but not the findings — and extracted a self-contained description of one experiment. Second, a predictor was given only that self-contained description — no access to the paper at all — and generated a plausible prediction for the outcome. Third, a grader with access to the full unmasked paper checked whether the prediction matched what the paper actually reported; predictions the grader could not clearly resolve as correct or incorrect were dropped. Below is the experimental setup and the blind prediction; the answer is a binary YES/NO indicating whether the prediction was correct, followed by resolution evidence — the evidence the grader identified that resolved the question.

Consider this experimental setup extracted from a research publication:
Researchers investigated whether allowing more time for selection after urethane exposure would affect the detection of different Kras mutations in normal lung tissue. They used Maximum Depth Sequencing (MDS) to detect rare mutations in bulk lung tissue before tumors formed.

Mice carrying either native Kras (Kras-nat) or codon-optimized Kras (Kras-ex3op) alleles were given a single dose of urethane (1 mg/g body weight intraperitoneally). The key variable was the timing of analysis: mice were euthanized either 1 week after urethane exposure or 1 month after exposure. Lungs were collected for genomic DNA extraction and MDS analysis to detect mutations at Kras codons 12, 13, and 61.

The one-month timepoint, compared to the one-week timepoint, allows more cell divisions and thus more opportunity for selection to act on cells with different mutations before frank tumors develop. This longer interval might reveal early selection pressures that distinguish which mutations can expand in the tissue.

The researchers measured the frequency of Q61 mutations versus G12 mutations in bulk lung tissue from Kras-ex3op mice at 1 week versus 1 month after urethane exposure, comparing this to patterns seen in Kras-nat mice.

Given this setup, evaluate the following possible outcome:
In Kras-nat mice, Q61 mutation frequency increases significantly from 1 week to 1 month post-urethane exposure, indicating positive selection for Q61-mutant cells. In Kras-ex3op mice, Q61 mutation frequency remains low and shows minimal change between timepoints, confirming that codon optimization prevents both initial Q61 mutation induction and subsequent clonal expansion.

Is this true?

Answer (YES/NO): NO